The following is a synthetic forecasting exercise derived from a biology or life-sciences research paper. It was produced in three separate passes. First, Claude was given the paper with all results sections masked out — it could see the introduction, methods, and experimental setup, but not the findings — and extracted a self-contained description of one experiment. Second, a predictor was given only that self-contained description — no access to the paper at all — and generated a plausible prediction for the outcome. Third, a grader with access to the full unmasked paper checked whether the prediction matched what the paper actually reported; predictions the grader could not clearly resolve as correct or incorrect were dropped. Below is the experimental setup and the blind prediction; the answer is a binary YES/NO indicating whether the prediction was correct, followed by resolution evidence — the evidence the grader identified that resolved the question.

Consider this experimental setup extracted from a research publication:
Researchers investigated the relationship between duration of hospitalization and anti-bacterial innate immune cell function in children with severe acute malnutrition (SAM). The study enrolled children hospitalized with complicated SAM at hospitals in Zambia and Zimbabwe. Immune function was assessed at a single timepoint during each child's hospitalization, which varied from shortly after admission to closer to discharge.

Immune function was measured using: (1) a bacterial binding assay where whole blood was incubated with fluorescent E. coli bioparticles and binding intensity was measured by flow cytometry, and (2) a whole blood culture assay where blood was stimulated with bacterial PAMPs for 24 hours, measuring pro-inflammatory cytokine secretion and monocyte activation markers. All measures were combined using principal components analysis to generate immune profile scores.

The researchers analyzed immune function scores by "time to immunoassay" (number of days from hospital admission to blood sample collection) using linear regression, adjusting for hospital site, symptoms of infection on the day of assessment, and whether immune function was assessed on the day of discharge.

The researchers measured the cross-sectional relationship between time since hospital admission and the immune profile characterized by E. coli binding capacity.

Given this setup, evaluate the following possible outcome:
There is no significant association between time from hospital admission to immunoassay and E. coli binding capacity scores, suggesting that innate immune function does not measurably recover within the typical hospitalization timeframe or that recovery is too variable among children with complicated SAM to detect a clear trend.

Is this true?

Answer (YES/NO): NO